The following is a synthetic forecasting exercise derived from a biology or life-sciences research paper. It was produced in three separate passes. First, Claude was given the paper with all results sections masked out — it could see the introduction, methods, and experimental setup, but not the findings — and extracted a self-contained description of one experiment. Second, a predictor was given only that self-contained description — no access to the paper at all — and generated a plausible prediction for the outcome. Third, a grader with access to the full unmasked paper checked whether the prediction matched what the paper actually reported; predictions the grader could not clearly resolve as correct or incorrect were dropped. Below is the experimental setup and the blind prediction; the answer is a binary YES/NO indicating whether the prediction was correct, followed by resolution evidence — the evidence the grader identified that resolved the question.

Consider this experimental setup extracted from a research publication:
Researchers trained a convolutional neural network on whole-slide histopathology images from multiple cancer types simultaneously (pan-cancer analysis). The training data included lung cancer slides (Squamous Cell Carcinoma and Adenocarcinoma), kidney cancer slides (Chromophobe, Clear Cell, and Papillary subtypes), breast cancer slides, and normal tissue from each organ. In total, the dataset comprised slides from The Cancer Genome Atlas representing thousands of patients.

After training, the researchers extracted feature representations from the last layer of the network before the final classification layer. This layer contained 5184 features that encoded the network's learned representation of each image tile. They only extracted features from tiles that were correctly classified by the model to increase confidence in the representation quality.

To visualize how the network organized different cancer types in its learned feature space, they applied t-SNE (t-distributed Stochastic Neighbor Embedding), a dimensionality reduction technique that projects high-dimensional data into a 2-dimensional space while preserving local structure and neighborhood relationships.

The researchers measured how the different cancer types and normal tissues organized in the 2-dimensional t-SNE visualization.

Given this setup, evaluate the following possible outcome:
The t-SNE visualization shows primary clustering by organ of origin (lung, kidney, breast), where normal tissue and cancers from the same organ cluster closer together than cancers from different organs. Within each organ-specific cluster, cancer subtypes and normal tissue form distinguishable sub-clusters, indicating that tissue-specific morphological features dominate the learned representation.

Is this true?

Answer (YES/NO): YES